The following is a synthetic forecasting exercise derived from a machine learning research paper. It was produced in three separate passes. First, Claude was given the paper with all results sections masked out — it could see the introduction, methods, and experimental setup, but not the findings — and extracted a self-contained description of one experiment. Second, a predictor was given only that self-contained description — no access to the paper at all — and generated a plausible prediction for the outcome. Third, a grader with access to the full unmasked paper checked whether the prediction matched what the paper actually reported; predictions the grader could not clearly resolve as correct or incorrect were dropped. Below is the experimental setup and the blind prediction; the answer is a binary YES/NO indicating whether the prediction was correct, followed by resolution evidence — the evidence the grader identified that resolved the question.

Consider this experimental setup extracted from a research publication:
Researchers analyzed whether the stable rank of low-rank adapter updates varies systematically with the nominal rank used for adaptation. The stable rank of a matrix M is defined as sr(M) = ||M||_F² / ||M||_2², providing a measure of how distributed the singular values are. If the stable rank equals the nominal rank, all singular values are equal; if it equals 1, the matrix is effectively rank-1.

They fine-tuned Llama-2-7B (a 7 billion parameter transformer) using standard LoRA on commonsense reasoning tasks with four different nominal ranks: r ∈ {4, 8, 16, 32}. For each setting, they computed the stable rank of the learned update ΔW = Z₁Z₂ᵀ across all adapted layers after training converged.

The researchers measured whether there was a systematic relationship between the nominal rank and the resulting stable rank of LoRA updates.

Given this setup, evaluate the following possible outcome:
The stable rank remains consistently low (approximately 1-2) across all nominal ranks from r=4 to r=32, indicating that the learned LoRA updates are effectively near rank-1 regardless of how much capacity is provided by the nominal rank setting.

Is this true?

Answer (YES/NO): YES